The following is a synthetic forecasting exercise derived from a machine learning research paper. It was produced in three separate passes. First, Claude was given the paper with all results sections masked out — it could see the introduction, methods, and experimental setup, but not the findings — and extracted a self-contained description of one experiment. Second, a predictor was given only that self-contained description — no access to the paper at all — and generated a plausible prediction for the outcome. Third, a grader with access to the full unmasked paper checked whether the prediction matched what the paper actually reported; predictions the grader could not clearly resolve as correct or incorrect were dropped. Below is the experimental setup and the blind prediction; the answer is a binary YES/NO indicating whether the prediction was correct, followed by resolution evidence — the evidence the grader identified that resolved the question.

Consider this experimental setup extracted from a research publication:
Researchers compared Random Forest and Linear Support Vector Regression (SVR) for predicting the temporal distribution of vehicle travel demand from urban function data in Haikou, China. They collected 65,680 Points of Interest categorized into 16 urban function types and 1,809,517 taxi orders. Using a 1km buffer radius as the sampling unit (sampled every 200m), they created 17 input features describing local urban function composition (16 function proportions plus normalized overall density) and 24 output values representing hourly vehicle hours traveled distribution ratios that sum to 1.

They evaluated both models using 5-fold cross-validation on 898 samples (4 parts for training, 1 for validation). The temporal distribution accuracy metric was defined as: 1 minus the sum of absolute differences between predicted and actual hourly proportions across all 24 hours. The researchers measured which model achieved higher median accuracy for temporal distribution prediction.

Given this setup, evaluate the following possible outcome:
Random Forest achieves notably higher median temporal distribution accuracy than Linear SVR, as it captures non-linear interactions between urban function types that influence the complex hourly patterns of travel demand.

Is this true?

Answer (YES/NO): NO